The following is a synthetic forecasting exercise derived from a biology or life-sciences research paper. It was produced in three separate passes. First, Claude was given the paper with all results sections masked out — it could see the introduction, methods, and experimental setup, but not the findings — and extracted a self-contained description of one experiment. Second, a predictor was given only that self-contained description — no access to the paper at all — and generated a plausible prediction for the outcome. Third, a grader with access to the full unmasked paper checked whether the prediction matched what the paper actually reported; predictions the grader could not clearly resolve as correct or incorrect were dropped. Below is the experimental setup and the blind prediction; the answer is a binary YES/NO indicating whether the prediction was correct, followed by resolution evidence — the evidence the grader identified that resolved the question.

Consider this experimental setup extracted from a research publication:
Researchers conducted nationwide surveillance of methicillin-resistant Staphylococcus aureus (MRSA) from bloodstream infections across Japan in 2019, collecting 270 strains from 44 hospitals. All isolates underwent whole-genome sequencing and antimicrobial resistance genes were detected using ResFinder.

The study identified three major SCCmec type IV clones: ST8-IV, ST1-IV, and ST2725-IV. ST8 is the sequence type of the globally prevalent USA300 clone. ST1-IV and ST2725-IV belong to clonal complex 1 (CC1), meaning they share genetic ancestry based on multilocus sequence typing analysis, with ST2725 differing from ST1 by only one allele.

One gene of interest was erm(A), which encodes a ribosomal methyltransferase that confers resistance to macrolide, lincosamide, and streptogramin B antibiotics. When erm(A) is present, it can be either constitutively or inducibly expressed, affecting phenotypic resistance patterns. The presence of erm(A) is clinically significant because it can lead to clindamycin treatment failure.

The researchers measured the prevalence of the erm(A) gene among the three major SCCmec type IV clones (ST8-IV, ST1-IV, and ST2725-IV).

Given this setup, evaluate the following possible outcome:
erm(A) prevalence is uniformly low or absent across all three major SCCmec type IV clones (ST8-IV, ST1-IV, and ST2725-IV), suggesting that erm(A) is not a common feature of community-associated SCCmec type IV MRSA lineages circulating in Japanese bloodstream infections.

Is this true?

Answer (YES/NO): NO